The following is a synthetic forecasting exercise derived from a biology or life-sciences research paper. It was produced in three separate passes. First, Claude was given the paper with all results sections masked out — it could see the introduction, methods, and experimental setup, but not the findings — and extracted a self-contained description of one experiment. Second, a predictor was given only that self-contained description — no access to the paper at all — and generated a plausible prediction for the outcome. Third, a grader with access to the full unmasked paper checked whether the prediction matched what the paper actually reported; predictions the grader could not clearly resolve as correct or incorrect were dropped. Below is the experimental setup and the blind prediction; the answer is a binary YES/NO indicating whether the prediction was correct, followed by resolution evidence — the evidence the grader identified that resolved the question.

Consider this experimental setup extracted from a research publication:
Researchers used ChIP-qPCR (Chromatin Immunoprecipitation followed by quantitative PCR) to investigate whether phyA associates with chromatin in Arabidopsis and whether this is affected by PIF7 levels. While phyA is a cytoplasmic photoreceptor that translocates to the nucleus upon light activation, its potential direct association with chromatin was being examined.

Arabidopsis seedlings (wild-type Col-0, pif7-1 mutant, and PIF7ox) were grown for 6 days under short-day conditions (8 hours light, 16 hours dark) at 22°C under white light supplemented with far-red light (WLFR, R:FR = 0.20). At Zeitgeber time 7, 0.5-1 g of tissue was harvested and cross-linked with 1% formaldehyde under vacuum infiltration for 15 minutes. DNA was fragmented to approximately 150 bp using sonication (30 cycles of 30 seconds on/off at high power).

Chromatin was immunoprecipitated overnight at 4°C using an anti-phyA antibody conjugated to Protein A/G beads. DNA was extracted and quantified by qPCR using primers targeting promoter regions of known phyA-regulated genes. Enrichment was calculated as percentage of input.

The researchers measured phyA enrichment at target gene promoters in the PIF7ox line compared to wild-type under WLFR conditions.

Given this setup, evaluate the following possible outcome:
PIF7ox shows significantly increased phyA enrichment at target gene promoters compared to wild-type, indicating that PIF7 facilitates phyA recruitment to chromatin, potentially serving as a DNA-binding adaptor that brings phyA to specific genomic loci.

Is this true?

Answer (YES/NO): NO